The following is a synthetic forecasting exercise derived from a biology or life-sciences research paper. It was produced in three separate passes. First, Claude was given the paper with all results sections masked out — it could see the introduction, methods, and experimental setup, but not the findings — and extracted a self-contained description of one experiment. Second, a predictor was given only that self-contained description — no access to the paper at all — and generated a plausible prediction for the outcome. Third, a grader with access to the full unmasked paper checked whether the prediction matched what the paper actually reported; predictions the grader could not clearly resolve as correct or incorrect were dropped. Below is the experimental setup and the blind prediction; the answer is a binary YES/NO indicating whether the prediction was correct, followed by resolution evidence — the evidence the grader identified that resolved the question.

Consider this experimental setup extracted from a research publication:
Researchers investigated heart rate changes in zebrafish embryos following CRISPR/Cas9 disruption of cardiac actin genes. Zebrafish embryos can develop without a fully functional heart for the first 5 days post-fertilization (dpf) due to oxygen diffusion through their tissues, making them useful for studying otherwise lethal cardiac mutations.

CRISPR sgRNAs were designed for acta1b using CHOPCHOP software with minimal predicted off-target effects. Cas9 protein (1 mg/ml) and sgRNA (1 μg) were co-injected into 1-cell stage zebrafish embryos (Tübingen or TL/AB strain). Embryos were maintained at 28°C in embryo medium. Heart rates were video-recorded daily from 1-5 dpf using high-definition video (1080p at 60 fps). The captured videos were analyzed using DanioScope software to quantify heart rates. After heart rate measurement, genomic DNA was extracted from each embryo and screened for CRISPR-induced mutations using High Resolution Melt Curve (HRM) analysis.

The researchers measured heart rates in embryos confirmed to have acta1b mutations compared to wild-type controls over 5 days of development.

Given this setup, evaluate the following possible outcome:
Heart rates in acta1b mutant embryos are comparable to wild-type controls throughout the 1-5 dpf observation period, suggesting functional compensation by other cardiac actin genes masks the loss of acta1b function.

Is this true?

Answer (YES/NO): NO